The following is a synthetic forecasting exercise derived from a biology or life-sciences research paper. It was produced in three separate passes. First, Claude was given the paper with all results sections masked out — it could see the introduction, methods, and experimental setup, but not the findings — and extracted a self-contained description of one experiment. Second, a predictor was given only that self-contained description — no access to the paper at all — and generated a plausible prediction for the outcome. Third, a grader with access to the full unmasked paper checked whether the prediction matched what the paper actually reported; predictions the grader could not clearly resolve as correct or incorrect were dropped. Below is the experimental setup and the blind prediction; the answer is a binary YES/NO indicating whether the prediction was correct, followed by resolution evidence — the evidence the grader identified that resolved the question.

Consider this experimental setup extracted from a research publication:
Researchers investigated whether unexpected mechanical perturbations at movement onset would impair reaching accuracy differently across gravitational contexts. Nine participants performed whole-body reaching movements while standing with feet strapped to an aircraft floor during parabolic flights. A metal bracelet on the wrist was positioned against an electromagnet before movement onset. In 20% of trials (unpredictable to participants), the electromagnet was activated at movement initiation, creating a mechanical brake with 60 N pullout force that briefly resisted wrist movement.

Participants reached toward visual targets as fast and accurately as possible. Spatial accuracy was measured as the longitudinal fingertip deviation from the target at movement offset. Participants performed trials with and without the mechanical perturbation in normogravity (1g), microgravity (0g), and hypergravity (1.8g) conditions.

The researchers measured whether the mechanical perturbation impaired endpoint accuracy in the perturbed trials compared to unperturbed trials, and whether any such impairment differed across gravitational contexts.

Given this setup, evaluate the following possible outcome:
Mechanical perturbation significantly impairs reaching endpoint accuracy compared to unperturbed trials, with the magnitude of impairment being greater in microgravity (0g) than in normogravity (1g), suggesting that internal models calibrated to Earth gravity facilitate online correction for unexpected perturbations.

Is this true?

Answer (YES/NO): NO